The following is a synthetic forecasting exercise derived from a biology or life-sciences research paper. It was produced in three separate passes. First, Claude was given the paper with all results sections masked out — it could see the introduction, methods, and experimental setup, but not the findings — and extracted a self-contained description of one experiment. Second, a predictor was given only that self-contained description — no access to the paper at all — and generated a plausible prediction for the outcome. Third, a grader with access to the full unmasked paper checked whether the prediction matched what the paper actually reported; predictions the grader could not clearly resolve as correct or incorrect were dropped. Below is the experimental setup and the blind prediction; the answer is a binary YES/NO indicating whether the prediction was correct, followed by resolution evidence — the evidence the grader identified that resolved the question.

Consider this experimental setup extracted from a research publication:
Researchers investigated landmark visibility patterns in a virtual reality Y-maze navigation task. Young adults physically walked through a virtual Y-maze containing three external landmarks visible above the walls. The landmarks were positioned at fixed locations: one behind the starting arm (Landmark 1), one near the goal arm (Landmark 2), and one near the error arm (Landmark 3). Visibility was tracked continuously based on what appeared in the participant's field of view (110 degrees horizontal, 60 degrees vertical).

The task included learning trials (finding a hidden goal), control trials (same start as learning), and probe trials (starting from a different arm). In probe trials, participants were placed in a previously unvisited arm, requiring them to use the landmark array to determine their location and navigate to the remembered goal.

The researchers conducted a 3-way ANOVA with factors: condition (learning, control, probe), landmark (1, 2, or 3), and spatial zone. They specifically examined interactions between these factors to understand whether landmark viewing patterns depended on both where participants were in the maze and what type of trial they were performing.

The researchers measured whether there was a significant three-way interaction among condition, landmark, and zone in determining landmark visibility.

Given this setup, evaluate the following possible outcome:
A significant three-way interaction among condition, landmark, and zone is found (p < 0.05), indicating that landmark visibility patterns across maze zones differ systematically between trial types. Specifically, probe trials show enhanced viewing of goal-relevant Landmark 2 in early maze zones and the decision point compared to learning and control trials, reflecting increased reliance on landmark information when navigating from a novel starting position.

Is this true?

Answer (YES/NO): NO